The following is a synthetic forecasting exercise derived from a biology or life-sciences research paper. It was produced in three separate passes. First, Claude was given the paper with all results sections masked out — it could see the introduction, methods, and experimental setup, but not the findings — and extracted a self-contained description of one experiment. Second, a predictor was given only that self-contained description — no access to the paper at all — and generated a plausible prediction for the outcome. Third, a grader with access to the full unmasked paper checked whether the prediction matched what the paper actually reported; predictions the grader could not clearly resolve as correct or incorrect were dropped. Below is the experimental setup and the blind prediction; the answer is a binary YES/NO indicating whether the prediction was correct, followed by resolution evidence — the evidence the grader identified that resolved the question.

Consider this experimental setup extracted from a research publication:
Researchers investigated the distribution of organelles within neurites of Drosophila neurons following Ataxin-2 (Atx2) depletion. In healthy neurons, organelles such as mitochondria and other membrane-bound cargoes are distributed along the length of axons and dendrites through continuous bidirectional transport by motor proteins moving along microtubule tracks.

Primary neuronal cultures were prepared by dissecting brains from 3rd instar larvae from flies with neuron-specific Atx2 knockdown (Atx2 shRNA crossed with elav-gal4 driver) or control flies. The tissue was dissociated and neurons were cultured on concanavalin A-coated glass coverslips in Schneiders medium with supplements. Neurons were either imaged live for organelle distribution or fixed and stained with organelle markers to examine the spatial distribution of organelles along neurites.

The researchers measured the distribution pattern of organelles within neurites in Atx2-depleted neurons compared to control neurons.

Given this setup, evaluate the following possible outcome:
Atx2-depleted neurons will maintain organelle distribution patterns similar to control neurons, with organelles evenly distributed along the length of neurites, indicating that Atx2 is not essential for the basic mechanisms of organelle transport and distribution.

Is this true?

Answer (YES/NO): NO